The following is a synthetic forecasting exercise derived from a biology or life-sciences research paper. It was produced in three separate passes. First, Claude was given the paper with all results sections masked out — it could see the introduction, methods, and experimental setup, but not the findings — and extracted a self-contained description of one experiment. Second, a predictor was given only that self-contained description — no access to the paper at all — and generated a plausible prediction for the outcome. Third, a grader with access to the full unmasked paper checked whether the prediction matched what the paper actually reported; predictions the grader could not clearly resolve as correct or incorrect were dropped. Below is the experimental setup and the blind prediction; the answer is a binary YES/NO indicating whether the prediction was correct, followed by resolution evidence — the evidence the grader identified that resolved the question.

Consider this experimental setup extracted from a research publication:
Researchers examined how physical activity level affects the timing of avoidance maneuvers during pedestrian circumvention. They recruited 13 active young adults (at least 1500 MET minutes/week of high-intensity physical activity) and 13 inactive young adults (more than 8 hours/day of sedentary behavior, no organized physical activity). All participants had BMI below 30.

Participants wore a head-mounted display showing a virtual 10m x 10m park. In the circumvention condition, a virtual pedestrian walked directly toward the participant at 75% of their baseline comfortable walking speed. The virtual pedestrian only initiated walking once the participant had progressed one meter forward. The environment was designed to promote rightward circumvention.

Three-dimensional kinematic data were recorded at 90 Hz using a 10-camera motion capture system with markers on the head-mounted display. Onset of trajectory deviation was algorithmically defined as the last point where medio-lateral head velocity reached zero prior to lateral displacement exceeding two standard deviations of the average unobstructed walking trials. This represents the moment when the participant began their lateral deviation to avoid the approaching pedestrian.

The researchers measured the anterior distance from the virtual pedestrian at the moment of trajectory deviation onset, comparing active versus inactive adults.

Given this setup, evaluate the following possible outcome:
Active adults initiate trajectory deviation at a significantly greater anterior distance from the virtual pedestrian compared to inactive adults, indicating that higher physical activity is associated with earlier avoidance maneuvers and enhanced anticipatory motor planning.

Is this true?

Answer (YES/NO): NO